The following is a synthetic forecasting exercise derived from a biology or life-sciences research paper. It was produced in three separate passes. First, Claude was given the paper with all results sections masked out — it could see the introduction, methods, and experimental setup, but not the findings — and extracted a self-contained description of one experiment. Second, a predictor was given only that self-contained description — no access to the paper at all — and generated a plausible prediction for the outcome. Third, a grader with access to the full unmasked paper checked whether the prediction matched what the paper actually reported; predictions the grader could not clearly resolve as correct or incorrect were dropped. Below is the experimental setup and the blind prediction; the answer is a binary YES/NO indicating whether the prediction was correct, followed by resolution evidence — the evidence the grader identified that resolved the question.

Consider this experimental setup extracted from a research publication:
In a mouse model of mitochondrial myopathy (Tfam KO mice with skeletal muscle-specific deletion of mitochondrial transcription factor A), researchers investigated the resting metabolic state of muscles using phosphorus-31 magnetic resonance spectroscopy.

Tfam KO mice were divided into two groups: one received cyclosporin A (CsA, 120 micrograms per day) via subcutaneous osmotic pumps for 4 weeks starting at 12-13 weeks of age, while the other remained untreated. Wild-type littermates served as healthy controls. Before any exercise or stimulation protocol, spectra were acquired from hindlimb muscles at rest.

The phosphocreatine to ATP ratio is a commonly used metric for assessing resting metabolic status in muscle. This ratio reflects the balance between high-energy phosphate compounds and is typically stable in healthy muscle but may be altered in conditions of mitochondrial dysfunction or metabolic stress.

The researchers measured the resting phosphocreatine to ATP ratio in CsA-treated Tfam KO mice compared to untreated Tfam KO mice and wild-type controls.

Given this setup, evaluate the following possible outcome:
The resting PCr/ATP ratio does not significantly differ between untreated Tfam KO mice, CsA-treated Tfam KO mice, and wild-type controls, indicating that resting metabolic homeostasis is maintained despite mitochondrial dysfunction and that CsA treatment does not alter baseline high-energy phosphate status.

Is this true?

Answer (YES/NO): NO